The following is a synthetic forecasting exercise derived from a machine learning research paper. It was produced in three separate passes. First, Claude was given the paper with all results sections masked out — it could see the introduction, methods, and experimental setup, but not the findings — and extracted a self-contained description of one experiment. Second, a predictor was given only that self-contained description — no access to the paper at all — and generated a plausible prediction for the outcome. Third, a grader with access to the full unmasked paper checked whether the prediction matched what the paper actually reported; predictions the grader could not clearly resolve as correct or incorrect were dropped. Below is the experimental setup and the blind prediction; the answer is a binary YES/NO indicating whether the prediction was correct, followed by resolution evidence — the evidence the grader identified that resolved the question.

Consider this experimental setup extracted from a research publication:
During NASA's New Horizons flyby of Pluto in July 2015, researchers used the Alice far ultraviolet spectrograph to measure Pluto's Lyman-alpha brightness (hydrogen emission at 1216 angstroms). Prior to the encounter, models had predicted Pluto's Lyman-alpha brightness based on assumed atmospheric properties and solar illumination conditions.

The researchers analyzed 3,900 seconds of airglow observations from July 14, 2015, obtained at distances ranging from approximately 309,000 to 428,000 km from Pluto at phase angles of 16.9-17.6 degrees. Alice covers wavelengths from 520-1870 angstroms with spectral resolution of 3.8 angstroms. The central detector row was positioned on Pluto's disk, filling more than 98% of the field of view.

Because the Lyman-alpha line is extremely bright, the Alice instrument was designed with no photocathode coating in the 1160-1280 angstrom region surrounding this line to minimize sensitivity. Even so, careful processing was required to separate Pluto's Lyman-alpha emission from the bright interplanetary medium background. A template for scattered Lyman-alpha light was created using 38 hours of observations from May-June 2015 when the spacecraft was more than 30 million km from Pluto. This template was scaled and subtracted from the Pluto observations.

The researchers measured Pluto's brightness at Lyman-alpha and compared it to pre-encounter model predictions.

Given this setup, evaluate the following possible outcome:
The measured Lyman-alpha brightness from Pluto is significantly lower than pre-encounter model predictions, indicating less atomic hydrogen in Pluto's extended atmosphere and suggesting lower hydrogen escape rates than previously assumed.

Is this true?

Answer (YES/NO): NO